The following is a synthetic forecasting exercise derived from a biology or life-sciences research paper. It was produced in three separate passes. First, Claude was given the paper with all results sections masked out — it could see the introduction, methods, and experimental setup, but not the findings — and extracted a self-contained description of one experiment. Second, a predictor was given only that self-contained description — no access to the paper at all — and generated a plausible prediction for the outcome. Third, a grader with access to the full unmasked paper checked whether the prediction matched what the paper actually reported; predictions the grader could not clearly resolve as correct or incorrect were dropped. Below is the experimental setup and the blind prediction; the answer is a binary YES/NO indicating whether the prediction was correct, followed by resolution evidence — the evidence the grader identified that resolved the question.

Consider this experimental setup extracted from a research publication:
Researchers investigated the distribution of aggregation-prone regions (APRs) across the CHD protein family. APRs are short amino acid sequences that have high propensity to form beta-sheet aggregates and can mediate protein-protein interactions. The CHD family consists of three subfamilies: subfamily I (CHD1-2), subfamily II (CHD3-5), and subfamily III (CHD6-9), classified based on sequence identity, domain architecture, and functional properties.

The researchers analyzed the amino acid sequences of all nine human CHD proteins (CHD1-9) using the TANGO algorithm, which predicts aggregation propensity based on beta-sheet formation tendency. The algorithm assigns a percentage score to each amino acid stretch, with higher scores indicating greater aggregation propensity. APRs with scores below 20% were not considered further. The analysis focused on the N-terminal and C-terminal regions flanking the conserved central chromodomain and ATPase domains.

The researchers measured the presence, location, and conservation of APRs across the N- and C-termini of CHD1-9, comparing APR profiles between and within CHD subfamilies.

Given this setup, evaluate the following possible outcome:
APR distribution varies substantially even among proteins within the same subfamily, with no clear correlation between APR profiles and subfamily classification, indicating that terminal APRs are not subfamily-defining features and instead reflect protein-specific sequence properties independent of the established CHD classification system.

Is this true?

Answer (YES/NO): NO